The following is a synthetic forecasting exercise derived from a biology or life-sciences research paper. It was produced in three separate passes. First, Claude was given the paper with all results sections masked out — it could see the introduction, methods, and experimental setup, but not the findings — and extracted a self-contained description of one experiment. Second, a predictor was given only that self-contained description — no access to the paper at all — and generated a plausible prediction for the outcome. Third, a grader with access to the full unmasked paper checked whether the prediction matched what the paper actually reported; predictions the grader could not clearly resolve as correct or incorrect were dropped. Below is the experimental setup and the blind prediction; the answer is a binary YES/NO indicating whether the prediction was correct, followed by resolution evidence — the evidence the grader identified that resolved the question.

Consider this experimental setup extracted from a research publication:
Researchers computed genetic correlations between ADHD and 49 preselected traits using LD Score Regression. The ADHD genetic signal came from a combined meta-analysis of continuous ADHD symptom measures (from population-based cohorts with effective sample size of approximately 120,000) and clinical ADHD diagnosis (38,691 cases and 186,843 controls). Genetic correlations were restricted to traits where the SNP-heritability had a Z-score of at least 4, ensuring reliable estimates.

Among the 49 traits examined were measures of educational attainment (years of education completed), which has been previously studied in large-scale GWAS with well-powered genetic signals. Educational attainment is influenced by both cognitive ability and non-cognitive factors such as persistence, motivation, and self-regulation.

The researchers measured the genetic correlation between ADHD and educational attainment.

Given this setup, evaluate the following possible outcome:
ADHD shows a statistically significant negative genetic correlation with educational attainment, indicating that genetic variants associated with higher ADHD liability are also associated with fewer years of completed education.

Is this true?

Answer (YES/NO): YES